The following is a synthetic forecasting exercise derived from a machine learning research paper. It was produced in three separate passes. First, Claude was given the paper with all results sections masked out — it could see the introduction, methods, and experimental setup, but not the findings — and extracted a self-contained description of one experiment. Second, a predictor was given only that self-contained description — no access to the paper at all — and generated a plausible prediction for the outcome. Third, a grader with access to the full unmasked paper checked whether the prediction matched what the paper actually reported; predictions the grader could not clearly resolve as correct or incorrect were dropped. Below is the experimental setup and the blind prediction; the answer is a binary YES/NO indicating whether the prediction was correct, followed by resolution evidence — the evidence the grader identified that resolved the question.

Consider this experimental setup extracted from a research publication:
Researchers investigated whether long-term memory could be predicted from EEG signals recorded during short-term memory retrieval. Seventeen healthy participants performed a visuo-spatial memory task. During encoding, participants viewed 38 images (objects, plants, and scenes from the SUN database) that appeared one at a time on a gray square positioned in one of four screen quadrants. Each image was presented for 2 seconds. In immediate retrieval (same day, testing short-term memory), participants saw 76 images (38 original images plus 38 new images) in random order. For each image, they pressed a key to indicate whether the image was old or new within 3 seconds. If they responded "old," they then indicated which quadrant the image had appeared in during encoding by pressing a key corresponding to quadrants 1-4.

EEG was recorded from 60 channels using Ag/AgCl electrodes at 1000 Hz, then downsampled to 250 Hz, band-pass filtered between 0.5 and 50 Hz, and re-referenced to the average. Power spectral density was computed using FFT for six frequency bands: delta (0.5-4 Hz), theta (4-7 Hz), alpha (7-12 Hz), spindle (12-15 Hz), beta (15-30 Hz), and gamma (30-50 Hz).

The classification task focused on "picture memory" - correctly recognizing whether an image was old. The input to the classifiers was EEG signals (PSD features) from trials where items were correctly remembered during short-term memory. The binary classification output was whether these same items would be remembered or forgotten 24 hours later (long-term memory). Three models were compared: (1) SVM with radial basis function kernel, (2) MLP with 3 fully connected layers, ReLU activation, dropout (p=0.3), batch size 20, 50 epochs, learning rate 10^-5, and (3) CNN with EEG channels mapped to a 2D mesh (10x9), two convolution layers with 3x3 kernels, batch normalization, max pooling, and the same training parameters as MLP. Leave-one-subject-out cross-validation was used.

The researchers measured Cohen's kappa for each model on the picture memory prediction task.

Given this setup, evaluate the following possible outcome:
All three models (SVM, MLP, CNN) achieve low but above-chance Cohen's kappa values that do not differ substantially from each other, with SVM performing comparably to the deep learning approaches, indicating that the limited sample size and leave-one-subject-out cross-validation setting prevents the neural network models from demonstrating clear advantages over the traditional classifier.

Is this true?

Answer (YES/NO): NO